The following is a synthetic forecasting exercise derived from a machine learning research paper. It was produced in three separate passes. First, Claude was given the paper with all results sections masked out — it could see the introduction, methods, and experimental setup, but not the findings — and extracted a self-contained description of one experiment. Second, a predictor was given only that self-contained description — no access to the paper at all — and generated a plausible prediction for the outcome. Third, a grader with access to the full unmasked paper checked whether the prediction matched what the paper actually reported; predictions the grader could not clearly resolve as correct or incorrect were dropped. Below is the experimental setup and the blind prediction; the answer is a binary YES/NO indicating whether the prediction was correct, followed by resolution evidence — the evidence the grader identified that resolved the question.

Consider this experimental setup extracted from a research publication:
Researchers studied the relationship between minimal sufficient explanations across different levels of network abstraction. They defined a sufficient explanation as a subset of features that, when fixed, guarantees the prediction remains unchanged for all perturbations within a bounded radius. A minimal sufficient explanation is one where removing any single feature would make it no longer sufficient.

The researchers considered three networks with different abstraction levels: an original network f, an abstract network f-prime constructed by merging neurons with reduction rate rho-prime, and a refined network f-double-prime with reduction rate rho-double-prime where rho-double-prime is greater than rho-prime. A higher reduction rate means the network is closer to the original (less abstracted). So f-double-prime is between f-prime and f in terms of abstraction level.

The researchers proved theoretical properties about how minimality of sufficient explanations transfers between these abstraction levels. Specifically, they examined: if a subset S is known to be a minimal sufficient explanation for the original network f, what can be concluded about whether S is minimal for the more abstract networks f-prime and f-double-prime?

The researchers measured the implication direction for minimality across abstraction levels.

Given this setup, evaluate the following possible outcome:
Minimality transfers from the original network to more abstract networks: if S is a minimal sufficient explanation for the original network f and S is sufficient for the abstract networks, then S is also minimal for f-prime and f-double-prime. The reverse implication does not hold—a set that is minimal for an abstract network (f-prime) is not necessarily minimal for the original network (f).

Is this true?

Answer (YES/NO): YES